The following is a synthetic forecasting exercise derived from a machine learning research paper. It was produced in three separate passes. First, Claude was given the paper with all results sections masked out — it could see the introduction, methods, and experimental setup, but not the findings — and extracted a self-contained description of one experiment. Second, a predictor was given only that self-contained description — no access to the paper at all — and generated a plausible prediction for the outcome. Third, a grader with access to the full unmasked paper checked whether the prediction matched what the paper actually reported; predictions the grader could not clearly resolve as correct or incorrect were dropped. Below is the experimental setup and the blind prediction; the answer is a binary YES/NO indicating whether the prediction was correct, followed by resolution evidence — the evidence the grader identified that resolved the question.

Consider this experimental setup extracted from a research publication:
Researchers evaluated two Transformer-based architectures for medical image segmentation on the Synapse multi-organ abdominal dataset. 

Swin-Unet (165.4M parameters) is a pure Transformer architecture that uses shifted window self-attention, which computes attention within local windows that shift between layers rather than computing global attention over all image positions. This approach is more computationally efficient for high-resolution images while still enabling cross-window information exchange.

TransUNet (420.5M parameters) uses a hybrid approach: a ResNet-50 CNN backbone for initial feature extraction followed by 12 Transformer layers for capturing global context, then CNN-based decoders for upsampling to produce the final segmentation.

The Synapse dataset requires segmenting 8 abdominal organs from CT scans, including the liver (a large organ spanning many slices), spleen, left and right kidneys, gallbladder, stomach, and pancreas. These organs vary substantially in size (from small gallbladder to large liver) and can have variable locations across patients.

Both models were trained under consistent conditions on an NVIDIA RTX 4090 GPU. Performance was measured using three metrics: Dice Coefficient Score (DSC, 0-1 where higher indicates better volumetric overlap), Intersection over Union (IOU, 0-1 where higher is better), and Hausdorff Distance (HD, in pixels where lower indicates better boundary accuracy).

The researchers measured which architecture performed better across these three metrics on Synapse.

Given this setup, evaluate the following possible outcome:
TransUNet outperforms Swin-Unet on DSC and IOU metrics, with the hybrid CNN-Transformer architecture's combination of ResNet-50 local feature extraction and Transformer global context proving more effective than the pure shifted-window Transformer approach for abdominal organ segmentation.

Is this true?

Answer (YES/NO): NO